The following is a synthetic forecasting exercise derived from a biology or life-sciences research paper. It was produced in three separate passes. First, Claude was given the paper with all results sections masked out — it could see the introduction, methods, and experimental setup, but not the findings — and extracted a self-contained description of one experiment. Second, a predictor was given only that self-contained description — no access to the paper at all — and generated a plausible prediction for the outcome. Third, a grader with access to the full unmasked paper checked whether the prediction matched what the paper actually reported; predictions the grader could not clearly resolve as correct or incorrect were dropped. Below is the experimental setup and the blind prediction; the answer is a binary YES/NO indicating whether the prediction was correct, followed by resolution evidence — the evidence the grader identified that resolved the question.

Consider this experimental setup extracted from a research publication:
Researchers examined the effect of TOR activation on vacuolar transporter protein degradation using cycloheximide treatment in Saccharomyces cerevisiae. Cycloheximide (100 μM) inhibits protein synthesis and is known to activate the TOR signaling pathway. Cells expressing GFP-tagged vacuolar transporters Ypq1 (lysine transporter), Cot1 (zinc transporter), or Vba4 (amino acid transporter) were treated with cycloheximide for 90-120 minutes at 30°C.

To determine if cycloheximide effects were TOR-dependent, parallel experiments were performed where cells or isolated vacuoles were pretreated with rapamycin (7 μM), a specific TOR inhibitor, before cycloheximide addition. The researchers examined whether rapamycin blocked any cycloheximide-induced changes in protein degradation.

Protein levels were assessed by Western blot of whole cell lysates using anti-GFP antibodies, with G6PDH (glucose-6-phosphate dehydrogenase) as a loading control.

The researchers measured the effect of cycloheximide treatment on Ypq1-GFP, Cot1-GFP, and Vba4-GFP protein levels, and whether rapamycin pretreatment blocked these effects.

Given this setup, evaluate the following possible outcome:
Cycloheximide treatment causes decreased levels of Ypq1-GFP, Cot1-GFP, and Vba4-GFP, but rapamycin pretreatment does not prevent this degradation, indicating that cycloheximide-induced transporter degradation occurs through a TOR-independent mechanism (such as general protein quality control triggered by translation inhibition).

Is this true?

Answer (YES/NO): NO